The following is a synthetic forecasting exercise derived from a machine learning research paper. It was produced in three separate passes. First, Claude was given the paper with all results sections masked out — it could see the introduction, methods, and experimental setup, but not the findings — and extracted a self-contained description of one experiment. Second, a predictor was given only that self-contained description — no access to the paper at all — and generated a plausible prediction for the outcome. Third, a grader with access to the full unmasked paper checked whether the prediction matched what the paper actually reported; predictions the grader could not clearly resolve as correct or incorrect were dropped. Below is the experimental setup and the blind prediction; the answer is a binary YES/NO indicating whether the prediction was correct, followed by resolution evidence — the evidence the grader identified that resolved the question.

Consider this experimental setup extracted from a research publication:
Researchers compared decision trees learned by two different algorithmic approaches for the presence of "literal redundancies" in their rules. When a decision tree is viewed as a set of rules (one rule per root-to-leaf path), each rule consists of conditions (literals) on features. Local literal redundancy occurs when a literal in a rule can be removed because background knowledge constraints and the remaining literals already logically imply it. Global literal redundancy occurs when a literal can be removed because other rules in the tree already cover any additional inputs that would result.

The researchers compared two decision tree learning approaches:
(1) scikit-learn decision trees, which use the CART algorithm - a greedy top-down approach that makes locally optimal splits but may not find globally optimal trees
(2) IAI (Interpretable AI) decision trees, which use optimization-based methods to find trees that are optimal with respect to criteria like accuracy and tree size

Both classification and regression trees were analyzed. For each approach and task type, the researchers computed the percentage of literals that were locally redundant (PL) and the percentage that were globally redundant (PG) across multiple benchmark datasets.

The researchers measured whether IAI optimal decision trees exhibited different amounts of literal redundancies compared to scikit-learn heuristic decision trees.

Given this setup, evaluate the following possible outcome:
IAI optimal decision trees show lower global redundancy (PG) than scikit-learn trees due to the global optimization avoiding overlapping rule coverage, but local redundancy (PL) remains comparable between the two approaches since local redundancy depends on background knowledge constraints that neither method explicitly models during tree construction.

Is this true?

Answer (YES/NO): NO